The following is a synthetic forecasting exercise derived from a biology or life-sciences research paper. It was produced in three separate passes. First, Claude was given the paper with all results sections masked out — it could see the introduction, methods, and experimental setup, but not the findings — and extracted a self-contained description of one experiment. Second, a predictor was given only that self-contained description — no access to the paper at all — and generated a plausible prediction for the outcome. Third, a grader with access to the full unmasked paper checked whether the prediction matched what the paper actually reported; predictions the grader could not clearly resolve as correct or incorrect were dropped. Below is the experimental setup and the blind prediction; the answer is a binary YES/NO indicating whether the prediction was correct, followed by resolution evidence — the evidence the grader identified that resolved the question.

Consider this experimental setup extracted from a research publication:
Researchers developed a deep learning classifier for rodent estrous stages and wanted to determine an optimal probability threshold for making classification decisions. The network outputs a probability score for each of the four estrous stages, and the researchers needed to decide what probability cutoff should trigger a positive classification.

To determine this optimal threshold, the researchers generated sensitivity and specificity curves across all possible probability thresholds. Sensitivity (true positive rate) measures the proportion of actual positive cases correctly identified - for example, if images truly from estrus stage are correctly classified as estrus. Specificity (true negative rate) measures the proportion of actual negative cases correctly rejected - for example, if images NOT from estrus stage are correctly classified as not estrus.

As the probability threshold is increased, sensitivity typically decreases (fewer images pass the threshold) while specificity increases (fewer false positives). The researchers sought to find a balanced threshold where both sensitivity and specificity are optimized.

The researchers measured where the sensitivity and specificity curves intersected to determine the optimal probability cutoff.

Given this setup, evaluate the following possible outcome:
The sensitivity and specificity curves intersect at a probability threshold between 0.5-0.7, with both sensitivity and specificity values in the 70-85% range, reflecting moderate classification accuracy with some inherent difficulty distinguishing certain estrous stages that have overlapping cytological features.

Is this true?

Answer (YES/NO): NO